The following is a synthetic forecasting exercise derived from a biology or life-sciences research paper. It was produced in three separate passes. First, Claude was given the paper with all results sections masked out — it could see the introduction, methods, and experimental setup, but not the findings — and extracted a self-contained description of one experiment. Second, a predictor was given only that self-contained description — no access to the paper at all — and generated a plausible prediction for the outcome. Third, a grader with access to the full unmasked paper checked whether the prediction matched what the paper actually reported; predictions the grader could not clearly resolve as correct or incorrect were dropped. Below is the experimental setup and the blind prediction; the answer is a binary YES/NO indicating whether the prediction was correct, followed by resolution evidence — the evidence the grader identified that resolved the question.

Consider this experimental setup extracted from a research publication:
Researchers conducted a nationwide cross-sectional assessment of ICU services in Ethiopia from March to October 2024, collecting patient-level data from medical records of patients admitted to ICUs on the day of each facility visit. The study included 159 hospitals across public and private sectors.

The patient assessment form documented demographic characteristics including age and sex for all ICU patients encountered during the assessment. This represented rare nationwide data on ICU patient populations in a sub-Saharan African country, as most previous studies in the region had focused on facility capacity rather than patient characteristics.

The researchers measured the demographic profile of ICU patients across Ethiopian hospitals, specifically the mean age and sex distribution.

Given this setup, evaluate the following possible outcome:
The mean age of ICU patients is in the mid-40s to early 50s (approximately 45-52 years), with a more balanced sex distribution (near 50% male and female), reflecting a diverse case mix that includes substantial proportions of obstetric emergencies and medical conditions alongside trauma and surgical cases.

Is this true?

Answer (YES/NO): NO